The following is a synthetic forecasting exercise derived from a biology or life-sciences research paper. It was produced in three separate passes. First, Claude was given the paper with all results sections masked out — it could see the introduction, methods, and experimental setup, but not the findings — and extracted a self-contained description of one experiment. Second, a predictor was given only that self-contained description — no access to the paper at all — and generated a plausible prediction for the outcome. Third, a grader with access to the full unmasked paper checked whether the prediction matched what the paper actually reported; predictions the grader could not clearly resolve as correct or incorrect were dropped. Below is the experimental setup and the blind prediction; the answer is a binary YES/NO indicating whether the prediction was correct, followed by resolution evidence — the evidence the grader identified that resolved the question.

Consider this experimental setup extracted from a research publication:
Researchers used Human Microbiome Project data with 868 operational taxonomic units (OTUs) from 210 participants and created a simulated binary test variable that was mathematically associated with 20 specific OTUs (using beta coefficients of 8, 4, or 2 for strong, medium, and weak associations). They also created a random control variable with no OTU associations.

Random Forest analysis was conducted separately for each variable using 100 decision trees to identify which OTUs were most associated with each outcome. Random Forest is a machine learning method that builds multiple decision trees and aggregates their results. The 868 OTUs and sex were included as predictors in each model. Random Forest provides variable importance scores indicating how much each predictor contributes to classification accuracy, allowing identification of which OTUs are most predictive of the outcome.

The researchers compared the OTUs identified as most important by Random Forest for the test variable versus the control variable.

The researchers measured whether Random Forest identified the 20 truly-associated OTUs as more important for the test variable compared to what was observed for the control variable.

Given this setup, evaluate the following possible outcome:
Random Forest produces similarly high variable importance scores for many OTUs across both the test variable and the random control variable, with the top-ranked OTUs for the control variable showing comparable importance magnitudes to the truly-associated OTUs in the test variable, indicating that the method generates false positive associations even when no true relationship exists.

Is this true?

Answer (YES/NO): NO